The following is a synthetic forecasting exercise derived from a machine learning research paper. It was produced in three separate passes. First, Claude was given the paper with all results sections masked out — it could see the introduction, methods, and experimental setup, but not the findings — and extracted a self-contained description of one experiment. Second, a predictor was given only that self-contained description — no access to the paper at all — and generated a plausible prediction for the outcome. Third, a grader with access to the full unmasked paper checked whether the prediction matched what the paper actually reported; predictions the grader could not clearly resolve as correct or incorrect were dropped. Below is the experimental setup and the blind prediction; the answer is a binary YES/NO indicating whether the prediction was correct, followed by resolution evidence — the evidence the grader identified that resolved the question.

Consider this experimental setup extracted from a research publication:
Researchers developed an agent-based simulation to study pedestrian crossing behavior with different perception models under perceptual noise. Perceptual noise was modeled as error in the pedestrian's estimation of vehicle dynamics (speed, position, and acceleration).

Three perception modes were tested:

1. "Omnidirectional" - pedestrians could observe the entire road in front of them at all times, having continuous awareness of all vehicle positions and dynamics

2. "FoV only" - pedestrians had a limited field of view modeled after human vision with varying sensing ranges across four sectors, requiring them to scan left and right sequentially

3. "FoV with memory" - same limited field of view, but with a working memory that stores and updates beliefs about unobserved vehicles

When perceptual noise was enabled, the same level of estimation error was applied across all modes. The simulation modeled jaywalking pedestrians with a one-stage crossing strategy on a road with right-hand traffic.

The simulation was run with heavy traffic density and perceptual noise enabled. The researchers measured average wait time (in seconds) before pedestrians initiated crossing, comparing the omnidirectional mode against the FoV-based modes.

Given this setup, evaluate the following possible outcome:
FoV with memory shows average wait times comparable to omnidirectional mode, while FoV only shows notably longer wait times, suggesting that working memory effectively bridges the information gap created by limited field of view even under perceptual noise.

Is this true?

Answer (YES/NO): NO